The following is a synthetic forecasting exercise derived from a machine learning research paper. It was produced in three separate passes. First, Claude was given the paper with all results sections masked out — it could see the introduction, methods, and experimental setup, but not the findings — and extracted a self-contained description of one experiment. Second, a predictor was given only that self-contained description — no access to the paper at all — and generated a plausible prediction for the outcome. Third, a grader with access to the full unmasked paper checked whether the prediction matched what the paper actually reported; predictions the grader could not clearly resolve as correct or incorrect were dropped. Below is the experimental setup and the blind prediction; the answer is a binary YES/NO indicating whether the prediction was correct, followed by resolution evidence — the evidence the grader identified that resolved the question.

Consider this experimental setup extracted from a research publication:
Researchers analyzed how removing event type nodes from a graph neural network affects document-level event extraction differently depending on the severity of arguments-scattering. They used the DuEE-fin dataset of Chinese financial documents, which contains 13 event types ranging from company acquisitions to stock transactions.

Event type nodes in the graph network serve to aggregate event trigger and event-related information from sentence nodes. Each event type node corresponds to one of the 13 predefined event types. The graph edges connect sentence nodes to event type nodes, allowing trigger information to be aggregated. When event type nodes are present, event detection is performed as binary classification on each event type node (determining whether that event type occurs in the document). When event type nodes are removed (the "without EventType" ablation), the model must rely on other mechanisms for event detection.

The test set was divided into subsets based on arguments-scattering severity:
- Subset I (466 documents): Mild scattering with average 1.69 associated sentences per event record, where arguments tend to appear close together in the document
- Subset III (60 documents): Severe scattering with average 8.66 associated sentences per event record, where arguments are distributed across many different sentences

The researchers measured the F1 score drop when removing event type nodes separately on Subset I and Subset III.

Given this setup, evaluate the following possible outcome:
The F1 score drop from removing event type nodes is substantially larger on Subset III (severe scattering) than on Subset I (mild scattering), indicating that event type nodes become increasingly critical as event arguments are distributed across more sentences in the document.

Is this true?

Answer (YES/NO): NO